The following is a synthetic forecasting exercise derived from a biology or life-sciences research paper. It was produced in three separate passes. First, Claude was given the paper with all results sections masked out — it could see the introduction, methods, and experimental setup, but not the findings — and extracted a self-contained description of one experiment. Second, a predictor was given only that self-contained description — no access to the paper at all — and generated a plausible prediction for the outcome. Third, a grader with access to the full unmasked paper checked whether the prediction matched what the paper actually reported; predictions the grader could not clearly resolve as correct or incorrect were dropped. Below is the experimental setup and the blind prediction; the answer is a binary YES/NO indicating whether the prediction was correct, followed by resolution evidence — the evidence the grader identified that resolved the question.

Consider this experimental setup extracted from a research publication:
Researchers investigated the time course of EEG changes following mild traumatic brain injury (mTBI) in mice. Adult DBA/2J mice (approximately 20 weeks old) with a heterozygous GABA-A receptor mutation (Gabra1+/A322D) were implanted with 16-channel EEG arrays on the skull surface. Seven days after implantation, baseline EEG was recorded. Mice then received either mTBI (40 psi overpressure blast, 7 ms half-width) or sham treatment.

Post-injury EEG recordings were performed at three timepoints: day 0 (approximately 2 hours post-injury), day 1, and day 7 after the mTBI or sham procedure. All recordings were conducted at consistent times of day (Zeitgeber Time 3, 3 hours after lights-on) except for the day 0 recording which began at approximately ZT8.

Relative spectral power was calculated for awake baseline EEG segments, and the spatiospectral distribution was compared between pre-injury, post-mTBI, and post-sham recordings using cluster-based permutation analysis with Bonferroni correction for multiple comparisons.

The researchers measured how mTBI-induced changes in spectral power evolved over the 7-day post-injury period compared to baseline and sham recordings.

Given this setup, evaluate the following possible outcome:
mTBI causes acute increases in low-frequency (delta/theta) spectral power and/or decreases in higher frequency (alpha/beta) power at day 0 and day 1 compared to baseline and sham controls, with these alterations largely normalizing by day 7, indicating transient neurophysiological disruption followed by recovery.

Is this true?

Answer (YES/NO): NO